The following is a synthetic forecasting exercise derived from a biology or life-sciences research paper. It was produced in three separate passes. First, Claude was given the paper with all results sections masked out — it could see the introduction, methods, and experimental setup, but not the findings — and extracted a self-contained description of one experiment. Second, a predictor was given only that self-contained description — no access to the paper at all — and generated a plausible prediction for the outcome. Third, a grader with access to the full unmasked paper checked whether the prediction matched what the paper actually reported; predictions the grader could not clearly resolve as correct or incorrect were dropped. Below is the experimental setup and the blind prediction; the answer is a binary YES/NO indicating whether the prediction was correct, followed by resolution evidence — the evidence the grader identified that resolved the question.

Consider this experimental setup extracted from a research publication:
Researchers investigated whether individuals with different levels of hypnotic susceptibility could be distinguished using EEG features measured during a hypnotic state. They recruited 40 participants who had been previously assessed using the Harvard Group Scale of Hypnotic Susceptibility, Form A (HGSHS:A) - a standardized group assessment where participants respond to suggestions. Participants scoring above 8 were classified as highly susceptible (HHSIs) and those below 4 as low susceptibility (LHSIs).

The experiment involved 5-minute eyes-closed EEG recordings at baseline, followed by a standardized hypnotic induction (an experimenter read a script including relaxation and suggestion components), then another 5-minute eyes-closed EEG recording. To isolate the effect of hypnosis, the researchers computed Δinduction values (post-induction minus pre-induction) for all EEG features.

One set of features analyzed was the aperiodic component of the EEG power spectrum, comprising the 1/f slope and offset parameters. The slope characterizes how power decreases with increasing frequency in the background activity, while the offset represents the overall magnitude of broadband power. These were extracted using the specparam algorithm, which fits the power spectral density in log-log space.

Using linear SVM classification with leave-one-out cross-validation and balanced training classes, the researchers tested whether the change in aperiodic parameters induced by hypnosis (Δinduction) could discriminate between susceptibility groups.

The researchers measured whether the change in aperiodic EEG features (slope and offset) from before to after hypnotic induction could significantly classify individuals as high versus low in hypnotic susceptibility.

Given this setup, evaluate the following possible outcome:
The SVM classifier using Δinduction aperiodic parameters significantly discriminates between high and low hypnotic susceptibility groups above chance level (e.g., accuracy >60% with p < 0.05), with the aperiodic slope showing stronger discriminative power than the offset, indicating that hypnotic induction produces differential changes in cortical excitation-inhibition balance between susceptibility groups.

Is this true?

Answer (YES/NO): NO